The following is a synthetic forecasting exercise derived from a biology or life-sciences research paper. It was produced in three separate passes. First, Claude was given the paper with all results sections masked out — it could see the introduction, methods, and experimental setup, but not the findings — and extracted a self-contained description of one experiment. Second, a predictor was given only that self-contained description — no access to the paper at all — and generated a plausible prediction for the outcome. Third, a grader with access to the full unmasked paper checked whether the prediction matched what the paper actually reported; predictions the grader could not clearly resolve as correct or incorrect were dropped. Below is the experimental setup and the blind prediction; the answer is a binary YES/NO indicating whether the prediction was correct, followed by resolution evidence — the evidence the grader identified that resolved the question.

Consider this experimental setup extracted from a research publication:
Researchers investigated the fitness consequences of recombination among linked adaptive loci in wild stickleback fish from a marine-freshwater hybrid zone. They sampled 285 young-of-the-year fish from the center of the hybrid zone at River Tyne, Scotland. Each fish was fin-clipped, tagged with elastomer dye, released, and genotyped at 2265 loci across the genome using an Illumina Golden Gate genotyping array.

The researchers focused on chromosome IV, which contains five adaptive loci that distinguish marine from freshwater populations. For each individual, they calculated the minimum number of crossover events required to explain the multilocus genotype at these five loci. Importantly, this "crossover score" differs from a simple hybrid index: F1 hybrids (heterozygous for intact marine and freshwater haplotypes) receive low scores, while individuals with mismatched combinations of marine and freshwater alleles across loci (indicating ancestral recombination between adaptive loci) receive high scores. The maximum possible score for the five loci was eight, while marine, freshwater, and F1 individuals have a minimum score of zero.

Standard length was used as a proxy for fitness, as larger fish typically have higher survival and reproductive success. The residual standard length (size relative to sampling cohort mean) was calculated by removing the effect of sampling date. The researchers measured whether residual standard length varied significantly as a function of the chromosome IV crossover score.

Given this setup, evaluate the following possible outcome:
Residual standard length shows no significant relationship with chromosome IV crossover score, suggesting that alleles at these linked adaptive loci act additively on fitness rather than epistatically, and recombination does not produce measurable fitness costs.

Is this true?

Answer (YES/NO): NO